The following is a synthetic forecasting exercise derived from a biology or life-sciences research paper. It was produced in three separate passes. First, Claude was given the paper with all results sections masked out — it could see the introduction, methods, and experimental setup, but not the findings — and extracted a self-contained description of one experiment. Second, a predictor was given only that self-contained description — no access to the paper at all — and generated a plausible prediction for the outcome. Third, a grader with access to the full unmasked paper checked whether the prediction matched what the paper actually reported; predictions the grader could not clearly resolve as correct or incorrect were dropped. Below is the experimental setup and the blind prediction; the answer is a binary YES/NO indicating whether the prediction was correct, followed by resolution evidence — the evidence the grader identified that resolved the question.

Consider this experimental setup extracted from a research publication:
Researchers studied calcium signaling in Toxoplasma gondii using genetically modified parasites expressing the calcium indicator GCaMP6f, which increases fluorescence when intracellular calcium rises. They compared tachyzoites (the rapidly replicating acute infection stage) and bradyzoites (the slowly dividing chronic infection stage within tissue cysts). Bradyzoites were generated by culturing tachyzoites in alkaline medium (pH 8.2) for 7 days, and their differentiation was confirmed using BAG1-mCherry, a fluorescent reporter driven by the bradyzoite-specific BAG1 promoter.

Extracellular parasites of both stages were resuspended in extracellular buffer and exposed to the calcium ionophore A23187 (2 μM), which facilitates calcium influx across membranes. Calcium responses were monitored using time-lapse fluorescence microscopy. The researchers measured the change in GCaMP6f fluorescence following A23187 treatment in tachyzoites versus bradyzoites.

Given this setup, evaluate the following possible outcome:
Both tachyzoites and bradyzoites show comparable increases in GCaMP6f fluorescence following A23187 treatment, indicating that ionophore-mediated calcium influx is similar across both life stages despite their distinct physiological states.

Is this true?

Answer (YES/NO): NO